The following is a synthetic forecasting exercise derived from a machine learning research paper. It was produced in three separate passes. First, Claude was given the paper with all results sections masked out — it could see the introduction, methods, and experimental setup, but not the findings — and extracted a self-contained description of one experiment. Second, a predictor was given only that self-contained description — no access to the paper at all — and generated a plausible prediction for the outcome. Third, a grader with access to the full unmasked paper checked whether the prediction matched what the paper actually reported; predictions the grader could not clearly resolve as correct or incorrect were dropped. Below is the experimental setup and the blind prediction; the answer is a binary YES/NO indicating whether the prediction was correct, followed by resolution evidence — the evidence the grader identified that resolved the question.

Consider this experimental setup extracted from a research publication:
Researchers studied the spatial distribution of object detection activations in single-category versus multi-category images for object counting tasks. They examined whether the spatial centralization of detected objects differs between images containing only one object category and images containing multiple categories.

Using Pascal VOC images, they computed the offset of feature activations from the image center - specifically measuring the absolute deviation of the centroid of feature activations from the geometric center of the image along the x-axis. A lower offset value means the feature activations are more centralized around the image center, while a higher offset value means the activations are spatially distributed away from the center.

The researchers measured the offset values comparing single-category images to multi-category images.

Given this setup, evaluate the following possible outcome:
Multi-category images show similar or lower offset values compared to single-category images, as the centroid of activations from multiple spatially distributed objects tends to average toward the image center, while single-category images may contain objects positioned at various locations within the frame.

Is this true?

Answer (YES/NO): NO